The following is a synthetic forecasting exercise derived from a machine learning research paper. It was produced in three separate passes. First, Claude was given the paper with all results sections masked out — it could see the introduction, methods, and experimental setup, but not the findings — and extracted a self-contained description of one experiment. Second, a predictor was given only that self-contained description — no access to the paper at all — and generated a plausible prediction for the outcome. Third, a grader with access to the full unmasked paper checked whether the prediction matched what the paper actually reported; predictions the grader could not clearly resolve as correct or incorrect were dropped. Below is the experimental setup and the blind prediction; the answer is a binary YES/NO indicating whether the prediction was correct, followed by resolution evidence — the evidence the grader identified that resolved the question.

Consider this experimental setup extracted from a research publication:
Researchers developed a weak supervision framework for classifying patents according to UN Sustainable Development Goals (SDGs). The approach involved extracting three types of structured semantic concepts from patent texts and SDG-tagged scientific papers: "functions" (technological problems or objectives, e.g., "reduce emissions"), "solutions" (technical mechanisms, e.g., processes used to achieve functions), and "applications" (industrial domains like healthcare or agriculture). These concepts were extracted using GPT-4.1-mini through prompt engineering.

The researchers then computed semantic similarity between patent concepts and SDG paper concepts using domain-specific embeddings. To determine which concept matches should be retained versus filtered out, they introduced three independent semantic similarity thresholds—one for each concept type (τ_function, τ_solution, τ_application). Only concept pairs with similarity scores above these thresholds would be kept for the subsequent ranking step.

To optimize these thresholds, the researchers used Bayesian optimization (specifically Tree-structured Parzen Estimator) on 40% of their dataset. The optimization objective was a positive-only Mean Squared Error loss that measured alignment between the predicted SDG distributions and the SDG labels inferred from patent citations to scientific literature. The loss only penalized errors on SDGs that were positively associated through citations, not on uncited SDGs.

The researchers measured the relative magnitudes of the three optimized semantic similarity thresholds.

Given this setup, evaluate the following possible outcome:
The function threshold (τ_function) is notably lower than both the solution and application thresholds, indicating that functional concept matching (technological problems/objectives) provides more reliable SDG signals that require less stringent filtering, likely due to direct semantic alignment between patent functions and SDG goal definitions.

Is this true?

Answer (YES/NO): NO